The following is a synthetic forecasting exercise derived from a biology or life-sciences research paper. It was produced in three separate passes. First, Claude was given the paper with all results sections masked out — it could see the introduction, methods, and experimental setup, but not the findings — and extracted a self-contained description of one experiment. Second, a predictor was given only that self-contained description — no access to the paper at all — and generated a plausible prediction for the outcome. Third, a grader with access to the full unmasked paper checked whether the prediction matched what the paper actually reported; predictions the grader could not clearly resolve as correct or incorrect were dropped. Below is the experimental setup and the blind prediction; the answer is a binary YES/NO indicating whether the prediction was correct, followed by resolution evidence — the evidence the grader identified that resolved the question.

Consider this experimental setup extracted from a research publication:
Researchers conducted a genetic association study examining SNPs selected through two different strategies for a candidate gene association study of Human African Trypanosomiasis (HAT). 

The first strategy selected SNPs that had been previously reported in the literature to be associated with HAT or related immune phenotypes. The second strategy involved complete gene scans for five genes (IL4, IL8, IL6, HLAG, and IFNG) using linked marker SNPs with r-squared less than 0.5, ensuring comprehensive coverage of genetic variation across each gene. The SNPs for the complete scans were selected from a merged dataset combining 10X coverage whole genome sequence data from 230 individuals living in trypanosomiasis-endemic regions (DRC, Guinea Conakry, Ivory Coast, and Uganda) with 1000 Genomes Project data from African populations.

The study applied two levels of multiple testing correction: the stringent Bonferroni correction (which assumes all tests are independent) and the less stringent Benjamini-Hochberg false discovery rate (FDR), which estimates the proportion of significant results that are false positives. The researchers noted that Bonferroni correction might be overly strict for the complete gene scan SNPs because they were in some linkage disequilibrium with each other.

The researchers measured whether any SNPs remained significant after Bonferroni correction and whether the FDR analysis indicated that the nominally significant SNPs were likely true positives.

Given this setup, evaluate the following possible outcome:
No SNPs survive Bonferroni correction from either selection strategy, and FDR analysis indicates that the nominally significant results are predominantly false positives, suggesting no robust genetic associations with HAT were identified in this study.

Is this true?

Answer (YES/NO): YES